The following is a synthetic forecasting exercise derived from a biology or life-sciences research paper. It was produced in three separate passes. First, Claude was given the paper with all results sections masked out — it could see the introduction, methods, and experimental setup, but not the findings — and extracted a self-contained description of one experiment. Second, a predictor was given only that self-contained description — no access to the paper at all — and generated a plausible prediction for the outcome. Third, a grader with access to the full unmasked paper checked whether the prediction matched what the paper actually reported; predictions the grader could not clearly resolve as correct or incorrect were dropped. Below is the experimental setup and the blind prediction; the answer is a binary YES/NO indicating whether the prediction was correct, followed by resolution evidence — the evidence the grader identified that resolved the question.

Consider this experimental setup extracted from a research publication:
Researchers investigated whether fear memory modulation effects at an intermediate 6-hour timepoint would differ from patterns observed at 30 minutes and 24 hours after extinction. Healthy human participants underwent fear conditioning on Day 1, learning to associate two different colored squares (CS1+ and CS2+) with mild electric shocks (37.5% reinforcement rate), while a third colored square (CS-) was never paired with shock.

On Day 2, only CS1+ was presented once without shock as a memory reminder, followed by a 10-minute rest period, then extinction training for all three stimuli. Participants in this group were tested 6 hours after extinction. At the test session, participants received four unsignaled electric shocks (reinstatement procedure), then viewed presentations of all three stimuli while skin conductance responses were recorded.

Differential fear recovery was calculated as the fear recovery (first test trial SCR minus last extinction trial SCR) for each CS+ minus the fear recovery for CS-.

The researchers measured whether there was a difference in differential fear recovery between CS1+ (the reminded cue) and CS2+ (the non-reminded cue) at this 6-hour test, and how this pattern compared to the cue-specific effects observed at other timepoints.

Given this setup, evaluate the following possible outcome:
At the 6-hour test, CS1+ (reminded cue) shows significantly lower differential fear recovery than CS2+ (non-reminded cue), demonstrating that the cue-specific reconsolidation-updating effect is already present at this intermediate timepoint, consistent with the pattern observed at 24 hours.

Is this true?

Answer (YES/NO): NO